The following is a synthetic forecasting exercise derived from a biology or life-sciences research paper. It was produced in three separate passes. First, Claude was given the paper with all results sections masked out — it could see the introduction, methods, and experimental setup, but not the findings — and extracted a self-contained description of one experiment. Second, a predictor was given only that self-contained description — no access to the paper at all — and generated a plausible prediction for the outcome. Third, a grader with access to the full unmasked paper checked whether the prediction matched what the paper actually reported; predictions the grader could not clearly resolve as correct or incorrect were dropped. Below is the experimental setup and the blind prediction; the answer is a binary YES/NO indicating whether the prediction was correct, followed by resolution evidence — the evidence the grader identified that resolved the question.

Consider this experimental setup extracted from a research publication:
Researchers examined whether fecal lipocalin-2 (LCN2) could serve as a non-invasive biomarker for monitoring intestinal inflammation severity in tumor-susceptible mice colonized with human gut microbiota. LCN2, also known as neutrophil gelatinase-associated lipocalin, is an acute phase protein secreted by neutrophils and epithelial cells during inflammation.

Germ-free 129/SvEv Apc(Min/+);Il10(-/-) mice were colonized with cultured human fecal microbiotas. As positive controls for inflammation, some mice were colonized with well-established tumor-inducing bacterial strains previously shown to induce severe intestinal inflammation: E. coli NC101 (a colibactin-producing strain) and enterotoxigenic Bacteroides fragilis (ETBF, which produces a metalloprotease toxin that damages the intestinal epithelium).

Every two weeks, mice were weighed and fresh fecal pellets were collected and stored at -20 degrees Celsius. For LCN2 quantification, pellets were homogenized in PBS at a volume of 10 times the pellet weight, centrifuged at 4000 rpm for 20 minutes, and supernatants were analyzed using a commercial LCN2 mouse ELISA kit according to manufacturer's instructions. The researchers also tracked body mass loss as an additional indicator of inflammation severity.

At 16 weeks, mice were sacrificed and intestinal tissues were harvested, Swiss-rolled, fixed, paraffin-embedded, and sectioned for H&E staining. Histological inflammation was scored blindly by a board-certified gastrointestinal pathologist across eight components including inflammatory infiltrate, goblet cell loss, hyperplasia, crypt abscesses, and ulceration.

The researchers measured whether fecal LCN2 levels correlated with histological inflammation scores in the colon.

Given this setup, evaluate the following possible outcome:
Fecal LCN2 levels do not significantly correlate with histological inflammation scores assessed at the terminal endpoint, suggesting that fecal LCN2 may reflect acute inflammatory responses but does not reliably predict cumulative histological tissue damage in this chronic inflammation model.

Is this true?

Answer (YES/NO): NO